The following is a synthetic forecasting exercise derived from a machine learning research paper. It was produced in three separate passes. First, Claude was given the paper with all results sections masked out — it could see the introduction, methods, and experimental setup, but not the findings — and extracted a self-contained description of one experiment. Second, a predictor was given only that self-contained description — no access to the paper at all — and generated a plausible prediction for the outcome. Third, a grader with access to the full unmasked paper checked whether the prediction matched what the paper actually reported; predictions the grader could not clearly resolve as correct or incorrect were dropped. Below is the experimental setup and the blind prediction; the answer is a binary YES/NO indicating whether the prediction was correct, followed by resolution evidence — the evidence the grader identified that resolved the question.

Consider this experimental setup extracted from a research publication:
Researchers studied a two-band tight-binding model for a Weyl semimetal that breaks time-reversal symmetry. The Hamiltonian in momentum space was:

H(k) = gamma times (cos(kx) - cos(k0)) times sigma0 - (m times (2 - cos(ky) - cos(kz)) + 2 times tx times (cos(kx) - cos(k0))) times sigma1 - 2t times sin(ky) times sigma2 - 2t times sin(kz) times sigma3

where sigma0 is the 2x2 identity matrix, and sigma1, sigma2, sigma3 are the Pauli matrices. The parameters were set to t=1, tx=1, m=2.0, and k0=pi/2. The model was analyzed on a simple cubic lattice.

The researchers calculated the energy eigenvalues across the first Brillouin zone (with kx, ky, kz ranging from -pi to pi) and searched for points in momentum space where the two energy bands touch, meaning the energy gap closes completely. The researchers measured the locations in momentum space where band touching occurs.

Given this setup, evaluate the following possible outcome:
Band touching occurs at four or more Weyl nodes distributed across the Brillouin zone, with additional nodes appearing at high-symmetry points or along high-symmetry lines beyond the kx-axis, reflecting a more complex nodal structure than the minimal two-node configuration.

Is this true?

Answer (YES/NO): NO